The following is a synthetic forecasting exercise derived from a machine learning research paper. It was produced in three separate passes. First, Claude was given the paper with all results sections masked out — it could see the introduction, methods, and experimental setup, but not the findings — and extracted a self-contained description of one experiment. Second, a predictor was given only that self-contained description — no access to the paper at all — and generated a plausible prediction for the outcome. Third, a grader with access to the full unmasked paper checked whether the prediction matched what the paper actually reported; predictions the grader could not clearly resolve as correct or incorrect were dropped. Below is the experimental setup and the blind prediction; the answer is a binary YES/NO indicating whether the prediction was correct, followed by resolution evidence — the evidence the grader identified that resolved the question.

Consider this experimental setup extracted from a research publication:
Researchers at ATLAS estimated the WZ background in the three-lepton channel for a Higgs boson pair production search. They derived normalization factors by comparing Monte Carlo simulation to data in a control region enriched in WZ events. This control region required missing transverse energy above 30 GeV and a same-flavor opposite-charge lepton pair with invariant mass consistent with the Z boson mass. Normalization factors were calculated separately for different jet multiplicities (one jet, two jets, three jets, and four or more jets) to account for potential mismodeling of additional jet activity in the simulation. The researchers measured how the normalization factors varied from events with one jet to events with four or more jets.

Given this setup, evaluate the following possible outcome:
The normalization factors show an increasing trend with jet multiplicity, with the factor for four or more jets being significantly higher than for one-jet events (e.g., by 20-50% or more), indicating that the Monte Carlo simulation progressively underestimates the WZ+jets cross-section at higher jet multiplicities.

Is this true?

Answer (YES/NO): NO